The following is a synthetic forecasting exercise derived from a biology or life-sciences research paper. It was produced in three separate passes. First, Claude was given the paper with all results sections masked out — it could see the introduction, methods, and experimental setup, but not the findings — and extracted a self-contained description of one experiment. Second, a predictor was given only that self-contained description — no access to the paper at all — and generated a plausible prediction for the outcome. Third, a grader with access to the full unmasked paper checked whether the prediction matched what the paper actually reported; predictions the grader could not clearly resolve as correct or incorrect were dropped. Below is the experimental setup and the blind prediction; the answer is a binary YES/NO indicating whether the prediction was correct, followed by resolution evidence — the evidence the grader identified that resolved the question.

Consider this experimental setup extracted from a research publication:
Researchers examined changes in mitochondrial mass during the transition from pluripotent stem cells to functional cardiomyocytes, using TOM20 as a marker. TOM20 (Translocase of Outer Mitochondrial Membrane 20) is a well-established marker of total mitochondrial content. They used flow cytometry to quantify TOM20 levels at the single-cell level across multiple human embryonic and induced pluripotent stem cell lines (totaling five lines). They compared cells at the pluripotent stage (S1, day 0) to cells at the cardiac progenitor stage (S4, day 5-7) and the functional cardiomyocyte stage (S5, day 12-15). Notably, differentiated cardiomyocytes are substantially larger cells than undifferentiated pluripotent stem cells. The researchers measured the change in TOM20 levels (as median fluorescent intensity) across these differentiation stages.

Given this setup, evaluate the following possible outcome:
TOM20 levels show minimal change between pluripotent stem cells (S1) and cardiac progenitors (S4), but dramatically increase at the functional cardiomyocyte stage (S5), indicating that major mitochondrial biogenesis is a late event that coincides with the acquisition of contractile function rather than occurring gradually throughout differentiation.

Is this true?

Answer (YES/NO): NO